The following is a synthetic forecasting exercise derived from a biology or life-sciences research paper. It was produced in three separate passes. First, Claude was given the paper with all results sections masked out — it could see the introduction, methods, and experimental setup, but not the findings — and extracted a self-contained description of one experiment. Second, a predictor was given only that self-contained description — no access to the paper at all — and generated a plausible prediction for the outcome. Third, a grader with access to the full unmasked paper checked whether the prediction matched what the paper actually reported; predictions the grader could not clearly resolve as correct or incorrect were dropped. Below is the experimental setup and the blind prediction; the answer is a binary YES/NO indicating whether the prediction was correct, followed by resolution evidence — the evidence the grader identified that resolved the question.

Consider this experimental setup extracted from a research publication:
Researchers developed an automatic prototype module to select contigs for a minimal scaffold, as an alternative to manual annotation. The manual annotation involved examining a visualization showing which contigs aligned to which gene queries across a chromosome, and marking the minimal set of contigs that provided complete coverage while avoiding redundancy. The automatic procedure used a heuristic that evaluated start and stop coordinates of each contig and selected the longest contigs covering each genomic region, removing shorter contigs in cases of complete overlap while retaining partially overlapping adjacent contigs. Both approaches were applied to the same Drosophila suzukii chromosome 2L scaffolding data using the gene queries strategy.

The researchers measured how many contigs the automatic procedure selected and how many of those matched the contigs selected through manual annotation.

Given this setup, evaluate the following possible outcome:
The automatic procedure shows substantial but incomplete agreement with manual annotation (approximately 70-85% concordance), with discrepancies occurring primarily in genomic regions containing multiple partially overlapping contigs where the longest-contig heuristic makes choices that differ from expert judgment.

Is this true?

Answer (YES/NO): NO